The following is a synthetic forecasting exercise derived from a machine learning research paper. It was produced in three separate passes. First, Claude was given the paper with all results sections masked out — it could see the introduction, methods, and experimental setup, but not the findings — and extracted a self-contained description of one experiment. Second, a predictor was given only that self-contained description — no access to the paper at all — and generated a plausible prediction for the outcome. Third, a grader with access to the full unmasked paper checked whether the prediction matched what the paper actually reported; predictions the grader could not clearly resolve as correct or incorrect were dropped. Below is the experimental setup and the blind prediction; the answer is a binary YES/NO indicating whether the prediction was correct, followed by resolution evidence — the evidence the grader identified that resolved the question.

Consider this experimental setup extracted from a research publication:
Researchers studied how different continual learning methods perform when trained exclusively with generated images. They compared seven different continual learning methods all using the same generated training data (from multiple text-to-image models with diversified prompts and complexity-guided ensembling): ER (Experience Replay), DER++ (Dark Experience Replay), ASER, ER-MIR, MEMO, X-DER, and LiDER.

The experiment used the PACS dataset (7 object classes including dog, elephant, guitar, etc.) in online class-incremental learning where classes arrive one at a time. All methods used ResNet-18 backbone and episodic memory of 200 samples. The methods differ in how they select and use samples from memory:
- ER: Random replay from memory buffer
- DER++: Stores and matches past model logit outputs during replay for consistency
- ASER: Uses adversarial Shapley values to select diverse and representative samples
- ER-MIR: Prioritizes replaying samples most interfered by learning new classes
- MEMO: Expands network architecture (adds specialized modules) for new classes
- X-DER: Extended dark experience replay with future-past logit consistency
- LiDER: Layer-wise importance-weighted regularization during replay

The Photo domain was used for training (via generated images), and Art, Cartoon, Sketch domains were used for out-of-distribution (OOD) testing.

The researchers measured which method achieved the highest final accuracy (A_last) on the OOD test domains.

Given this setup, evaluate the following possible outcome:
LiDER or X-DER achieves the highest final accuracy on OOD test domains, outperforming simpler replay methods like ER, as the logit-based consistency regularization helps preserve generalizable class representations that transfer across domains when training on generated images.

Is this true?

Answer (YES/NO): NO